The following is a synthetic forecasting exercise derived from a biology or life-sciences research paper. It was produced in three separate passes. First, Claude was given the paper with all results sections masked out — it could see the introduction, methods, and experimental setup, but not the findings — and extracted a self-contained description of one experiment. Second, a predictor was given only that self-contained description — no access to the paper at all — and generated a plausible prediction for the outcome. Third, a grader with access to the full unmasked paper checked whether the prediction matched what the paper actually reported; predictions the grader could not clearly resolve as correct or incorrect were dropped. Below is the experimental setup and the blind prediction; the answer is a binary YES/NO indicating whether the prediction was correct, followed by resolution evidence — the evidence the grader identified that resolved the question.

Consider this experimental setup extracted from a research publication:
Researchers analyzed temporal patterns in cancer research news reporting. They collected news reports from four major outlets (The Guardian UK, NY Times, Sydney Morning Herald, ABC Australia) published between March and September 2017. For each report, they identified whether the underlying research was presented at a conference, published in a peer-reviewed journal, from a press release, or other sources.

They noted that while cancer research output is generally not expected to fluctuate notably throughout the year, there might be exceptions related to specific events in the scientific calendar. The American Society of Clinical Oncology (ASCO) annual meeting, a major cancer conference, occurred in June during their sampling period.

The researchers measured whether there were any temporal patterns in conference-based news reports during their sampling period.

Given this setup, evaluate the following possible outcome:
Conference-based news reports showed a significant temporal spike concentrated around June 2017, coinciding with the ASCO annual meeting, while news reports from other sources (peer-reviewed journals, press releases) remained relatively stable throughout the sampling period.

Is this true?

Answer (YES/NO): YES